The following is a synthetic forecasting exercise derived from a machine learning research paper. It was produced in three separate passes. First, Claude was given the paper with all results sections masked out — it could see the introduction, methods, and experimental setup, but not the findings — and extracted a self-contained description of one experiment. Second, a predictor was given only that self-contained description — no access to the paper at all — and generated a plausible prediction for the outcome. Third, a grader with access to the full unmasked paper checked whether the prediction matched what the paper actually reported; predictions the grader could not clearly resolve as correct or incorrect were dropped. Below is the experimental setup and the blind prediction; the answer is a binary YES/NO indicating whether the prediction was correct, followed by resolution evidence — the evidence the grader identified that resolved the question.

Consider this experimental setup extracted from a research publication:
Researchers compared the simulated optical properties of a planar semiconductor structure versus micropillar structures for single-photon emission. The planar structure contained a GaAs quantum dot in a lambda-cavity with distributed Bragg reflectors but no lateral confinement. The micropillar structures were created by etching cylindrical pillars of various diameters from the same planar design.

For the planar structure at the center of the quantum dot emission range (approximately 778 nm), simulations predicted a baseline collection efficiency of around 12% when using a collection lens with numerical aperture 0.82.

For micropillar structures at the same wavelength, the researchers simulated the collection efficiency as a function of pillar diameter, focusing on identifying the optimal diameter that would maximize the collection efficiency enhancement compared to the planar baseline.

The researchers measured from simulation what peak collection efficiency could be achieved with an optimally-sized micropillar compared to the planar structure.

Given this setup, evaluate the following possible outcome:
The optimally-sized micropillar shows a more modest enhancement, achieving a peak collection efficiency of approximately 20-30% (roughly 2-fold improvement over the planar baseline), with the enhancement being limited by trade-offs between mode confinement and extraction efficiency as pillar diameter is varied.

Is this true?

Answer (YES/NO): NO